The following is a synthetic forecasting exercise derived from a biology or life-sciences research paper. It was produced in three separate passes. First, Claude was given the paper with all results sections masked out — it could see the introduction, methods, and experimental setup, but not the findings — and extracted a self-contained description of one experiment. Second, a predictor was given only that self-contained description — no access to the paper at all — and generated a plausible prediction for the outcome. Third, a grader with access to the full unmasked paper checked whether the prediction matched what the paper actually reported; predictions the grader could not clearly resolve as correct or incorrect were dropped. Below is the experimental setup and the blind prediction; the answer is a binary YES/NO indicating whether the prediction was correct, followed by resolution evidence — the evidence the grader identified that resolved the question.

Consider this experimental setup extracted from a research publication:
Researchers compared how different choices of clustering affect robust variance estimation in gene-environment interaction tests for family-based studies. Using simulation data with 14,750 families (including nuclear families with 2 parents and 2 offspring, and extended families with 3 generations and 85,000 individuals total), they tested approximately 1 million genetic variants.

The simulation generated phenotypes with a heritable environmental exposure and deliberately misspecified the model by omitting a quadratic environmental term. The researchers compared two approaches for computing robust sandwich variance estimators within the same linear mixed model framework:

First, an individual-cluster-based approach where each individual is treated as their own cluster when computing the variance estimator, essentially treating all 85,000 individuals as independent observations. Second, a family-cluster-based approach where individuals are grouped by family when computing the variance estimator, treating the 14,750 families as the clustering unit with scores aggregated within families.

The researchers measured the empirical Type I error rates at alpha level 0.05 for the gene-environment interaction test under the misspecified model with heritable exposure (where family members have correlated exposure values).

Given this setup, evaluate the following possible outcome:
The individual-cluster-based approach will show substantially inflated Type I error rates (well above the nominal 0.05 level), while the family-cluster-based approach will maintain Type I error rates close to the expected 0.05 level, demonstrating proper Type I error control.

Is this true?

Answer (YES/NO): NO